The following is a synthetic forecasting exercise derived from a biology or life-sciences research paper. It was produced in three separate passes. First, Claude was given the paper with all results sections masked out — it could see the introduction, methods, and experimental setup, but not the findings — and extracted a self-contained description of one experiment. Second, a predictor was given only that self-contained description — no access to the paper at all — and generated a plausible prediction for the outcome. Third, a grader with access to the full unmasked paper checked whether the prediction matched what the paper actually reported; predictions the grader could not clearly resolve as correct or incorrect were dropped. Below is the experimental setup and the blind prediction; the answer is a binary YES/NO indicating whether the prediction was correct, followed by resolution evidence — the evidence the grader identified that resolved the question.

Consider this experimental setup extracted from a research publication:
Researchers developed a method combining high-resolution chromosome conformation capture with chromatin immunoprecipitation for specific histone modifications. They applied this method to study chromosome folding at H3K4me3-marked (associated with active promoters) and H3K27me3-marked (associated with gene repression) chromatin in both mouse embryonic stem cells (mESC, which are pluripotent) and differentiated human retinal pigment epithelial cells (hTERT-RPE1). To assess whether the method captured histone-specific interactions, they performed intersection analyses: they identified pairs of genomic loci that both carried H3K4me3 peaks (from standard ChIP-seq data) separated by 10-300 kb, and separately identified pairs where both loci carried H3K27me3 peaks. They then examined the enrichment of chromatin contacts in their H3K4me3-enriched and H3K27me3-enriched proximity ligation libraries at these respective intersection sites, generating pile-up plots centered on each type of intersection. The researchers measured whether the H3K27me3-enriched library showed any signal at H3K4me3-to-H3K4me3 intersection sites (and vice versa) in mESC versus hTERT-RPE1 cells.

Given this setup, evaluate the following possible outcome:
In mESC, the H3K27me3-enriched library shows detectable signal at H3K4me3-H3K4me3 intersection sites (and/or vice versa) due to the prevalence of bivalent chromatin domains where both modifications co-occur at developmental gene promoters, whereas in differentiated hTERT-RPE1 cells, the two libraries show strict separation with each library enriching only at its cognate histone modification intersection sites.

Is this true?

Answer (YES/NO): YES